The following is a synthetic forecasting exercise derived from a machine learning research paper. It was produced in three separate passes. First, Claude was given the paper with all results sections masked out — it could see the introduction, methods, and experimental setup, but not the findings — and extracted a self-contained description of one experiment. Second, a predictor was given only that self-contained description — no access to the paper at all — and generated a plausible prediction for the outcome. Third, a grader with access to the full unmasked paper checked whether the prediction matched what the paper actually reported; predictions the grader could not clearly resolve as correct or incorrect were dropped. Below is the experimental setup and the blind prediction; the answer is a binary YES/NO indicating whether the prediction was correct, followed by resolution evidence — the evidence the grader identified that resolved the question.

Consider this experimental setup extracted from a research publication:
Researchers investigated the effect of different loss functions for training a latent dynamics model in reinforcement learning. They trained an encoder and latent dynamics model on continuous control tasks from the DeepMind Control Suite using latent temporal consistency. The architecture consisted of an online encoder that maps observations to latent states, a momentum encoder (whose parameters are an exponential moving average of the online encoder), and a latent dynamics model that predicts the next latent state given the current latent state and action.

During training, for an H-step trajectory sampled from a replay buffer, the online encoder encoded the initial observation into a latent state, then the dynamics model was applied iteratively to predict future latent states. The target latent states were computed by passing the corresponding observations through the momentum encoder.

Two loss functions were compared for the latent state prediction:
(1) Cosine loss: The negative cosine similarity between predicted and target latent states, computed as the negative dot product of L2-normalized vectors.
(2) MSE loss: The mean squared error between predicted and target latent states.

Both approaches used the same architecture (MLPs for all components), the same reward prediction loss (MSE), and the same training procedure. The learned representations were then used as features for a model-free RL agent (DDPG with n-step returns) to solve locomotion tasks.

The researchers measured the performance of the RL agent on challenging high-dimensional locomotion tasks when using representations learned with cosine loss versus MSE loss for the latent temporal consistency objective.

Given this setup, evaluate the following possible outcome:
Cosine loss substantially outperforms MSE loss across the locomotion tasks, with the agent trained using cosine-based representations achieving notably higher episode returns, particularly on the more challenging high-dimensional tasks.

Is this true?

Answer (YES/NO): NO